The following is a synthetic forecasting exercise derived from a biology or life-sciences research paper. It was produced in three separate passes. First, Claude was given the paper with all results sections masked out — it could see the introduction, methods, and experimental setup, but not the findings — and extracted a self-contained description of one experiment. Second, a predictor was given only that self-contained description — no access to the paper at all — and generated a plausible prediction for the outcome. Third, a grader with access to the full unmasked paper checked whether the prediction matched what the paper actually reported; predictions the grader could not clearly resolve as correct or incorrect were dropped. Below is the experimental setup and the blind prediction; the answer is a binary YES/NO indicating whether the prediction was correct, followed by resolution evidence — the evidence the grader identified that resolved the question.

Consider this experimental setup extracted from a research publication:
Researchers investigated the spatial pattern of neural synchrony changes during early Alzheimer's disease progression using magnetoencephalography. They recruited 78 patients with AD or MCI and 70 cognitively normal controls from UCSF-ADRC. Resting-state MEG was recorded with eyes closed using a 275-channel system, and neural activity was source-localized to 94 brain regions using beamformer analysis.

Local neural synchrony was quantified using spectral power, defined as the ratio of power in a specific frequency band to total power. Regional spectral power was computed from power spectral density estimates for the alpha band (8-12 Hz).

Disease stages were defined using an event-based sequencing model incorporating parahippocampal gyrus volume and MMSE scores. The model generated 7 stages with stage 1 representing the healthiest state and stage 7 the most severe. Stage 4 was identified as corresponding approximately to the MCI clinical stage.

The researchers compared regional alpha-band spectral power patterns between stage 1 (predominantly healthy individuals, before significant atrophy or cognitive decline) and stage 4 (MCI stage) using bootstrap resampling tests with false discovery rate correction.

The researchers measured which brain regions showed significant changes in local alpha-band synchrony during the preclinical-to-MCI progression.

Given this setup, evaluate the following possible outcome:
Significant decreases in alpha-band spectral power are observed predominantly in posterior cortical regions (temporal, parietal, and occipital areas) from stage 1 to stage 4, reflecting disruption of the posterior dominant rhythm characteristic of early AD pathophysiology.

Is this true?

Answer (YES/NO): NO